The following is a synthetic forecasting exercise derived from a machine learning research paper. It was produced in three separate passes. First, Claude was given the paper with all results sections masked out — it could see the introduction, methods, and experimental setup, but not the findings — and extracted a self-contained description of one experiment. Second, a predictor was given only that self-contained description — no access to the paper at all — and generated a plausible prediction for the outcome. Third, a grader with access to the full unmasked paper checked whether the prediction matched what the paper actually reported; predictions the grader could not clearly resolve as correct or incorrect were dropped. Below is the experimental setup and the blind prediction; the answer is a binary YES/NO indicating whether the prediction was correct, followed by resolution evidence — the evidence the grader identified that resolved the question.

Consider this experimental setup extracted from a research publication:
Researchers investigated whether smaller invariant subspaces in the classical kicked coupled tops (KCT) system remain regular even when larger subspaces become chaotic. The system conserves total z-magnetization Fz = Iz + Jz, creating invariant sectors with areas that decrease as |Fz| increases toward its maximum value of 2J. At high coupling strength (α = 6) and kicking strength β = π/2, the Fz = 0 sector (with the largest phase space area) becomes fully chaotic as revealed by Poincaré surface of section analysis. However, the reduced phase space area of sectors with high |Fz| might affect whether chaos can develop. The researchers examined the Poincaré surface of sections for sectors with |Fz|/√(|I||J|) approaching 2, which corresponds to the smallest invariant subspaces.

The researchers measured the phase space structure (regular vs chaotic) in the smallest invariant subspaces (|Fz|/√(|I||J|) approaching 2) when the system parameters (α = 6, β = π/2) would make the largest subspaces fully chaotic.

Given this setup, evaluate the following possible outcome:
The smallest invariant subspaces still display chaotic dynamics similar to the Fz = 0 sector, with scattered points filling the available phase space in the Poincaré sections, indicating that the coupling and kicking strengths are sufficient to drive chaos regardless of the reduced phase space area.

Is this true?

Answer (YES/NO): NO